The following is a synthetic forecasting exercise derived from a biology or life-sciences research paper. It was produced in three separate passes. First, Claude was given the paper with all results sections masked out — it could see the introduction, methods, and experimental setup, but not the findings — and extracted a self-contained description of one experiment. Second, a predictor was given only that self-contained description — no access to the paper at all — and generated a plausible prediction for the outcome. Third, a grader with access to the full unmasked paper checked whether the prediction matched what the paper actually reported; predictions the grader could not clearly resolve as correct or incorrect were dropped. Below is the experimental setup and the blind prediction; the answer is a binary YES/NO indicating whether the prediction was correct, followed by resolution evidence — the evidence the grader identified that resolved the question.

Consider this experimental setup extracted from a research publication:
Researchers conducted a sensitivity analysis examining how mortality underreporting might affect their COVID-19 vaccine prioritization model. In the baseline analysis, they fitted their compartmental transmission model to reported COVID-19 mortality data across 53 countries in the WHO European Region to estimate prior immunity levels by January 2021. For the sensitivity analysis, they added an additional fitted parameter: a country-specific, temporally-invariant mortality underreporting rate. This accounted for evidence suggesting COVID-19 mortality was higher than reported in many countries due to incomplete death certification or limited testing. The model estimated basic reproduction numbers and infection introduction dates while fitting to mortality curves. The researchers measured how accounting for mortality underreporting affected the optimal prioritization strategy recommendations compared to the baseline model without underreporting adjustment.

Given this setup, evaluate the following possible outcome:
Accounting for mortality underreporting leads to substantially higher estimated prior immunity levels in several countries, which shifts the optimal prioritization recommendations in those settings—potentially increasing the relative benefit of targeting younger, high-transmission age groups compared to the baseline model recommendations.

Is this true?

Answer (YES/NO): YES